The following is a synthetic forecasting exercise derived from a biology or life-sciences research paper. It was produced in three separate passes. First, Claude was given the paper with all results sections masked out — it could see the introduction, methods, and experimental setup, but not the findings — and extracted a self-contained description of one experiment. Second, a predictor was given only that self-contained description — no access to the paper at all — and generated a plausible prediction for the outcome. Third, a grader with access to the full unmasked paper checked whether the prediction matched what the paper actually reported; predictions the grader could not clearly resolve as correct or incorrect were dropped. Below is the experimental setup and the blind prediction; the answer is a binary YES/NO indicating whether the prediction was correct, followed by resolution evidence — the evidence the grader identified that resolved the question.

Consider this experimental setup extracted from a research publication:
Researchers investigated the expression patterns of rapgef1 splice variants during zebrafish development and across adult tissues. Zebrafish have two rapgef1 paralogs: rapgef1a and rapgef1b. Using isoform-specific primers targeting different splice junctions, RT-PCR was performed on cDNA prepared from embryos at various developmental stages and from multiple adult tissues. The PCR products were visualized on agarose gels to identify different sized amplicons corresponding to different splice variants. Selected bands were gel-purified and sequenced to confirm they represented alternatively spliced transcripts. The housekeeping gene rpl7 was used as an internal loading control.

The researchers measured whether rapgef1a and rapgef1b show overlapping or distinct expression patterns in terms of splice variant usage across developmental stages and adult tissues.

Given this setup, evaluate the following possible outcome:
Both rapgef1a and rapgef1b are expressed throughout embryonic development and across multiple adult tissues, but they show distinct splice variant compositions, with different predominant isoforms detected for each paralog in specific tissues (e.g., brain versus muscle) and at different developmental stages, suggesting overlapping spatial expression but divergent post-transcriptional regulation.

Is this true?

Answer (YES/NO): YES